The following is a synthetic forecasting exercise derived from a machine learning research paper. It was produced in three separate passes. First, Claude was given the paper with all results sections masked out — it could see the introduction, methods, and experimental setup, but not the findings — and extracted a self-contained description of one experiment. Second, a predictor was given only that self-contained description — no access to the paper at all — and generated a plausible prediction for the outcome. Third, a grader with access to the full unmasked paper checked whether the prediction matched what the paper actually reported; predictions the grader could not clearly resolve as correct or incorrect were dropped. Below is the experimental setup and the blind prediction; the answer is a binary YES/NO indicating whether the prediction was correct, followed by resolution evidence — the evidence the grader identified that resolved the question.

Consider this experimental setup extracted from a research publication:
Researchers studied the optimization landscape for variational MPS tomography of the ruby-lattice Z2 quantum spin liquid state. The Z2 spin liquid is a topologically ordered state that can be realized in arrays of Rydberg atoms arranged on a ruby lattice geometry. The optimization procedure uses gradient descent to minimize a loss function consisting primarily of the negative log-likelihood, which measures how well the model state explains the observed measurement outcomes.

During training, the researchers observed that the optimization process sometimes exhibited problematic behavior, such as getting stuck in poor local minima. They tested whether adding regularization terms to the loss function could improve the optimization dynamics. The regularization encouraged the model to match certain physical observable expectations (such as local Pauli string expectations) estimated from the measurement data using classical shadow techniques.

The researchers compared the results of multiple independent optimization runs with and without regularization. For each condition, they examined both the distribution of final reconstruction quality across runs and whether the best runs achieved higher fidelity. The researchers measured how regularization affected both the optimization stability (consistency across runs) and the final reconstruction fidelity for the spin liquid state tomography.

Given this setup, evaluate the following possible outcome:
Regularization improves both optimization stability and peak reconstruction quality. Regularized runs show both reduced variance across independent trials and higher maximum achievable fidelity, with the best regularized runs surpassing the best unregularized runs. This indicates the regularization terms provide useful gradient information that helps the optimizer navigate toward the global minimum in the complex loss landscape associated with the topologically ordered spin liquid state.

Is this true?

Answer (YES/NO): NO